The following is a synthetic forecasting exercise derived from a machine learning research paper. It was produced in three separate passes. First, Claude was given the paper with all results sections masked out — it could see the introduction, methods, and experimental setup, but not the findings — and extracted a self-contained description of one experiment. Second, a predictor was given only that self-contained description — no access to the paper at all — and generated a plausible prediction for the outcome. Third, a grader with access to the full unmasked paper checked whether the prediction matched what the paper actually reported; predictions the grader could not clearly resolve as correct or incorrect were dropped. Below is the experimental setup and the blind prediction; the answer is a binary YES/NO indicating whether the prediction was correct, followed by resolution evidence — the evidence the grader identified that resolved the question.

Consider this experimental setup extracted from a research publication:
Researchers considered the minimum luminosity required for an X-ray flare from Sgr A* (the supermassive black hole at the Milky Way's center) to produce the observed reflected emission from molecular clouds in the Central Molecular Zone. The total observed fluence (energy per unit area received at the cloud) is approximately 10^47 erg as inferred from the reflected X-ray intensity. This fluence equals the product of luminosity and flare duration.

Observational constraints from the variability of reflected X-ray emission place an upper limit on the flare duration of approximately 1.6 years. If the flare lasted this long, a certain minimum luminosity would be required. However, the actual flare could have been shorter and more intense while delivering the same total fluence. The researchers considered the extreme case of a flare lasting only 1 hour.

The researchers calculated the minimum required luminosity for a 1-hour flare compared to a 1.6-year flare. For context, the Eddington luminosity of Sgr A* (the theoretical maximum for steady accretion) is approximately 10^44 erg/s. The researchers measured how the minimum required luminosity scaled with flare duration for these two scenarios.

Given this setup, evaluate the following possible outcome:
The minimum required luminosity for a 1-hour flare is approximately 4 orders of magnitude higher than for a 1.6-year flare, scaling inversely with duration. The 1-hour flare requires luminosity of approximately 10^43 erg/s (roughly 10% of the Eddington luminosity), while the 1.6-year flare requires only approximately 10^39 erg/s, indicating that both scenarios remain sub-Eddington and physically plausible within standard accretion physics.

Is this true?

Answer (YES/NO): NO